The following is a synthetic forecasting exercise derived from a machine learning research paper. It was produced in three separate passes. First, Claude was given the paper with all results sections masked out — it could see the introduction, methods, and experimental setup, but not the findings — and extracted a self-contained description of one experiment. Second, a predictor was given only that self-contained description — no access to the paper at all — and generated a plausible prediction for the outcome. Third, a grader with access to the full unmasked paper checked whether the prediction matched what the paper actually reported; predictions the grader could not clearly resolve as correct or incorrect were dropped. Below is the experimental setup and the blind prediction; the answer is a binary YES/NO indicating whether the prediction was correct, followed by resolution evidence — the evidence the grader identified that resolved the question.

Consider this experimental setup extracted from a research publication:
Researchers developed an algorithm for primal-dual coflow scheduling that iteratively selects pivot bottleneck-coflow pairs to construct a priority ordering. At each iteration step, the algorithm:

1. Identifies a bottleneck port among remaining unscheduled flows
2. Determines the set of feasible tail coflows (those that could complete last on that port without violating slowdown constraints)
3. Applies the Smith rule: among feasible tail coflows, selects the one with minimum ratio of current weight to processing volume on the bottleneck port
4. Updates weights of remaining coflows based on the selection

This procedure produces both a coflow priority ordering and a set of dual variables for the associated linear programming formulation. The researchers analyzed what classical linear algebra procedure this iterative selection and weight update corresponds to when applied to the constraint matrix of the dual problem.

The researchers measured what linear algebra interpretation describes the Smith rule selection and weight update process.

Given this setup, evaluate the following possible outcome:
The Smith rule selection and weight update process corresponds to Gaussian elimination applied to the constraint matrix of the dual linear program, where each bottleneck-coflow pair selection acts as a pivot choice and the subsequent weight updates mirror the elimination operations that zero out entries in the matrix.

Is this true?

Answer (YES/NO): YES